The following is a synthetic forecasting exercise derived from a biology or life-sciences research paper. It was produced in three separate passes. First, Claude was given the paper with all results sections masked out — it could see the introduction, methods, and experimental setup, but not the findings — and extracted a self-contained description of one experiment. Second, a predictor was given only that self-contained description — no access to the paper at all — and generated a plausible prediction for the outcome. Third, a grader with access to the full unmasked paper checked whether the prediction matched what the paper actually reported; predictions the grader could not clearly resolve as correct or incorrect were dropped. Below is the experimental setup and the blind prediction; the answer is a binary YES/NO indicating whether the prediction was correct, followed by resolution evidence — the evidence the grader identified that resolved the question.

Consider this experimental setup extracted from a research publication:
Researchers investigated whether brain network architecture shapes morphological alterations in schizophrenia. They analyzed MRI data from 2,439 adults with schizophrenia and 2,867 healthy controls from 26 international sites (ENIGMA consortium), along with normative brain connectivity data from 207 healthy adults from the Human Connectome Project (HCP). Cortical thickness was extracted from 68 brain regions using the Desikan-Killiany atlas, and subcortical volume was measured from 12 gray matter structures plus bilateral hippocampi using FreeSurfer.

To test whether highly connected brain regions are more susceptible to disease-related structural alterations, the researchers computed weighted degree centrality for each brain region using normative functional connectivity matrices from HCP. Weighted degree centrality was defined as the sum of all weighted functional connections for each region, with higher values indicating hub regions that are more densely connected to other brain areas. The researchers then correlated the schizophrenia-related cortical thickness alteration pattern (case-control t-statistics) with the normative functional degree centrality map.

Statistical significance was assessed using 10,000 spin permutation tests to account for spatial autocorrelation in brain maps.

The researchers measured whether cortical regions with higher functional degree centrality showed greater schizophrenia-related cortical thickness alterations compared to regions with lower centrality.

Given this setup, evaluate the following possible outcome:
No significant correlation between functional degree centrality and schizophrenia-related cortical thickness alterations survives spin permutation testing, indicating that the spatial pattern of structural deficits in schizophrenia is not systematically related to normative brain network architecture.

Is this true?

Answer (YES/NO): NO